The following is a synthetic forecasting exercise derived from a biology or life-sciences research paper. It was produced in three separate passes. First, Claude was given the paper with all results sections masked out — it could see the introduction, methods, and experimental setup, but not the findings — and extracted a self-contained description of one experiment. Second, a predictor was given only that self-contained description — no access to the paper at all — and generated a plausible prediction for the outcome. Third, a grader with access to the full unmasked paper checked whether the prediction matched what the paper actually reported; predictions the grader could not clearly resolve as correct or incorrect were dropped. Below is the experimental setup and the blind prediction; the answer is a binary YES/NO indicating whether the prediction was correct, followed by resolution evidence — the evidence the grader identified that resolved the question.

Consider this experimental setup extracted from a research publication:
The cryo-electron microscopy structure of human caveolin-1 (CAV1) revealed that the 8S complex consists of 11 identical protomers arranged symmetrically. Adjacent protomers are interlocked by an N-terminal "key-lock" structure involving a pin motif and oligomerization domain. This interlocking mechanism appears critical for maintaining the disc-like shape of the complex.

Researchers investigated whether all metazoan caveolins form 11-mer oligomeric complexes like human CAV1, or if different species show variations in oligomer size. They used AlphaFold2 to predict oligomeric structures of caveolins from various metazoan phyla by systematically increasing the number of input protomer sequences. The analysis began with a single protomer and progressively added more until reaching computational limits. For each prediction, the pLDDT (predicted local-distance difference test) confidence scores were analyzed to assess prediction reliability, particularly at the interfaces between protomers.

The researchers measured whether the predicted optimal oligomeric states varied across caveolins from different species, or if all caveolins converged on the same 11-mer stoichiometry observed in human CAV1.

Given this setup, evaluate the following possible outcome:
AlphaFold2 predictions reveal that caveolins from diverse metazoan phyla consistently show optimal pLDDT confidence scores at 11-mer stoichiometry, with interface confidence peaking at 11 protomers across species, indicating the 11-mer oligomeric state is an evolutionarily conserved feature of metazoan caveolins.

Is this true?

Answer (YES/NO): NO